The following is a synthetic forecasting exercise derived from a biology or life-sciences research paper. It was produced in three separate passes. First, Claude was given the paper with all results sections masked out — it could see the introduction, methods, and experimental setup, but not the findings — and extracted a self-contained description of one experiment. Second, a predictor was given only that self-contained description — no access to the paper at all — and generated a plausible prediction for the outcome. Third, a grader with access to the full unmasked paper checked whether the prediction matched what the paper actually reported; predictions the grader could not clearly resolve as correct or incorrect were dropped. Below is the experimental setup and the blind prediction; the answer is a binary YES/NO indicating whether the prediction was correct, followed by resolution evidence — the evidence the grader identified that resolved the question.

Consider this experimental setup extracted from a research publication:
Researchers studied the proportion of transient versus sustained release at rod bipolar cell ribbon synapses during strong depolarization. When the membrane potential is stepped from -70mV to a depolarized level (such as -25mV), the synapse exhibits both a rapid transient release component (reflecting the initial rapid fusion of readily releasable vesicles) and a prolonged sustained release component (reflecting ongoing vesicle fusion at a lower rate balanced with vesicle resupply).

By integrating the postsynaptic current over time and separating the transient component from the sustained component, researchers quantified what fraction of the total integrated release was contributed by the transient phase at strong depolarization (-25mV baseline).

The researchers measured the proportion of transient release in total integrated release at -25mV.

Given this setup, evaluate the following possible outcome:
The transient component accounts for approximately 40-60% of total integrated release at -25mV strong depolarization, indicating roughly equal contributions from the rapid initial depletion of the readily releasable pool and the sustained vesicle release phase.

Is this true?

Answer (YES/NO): NO